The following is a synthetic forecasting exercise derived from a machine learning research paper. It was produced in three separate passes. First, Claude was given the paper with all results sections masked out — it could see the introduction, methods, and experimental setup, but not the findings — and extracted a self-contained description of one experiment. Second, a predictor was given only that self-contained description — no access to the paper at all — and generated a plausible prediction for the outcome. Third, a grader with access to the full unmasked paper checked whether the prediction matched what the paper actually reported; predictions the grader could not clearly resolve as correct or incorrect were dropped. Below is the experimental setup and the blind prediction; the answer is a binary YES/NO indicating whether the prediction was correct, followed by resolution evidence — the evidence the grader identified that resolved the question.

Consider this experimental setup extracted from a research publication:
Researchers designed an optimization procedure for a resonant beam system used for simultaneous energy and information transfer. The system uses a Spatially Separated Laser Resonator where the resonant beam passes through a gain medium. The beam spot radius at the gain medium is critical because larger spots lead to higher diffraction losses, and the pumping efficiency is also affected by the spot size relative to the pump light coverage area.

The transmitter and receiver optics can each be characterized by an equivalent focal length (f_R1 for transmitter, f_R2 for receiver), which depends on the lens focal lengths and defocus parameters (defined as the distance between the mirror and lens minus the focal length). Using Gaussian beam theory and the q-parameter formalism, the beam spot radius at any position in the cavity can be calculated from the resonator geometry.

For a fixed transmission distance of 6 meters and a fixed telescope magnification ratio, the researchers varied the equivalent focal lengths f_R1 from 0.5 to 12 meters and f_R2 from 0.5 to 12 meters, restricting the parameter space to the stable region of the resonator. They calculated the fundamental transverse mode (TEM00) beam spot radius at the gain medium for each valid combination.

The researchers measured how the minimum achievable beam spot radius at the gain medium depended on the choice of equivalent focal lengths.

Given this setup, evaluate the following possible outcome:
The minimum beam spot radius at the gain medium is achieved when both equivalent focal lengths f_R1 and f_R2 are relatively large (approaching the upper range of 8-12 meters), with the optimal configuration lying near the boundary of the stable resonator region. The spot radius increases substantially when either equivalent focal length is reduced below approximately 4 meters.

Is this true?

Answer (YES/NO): NO